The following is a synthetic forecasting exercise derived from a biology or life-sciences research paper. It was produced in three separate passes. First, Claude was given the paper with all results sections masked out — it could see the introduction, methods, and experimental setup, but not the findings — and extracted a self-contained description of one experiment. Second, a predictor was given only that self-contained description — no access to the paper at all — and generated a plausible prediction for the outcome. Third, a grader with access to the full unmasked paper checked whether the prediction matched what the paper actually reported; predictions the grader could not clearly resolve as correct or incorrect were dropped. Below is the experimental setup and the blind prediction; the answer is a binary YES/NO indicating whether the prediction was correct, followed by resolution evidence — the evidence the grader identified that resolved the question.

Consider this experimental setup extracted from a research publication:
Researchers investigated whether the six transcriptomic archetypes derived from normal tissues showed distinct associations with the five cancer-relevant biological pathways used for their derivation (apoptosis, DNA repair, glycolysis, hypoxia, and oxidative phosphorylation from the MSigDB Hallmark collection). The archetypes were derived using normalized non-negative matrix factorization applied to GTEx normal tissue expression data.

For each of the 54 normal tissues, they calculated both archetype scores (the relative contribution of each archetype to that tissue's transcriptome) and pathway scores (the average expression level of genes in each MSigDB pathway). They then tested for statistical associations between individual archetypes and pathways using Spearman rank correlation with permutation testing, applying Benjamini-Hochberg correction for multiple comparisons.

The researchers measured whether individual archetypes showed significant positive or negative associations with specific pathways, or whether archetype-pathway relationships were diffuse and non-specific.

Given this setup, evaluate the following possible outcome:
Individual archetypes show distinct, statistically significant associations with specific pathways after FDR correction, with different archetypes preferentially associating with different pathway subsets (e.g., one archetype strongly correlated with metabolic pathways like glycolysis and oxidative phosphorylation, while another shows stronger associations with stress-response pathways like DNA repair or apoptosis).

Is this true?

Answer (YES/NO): YES